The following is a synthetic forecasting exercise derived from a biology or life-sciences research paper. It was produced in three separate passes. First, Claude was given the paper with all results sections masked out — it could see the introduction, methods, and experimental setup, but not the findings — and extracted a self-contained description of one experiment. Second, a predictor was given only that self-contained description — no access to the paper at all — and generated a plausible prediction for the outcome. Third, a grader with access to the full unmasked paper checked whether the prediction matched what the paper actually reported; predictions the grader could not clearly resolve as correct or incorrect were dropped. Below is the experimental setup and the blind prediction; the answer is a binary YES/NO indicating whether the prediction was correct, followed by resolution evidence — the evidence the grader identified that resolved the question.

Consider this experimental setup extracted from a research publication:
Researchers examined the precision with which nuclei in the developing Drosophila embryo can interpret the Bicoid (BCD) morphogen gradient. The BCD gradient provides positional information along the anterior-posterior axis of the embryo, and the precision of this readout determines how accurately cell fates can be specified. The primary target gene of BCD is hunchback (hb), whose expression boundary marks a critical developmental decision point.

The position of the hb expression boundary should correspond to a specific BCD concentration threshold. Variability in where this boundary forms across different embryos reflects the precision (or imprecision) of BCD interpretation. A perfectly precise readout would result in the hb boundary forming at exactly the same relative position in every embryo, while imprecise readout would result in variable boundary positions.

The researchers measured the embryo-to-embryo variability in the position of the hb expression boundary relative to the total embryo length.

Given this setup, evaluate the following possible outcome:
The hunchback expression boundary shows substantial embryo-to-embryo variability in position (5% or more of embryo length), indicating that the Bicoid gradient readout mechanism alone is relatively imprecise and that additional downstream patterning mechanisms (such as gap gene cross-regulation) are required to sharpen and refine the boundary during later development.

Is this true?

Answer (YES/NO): NO